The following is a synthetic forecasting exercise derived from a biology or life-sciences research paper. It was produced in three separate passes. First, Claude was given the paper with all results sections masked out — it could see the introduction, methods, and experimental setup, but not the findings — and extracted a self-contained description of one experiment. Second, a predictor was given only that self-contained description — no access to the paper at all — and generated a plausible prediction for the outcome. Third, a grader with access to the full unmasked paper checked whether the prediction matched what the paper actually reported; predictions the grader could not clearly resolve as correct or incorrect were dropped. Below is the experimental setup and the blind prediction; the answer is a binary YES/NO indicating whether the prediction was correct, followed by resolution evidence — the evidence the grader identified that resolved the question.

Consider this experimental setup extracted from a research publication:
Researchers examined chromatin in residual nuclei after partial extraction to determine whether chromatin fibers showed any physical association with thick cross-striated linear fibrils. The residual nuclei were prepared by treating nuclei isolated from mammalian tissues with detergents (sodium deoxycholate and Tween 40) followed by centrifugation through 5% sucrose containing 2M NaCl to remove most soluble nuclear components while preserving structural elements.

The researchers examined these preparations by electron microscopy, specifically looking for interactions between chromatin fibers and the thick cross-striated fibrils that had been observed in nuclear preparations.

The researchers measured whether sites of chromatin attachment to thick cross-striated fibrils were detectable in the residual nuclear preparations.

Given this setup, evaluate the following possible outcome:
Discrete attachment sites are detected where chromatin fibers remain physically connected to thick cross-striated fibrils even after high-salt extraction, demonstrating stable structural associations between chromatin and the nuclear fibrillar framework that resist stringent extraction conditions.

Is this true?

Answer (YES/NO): NO